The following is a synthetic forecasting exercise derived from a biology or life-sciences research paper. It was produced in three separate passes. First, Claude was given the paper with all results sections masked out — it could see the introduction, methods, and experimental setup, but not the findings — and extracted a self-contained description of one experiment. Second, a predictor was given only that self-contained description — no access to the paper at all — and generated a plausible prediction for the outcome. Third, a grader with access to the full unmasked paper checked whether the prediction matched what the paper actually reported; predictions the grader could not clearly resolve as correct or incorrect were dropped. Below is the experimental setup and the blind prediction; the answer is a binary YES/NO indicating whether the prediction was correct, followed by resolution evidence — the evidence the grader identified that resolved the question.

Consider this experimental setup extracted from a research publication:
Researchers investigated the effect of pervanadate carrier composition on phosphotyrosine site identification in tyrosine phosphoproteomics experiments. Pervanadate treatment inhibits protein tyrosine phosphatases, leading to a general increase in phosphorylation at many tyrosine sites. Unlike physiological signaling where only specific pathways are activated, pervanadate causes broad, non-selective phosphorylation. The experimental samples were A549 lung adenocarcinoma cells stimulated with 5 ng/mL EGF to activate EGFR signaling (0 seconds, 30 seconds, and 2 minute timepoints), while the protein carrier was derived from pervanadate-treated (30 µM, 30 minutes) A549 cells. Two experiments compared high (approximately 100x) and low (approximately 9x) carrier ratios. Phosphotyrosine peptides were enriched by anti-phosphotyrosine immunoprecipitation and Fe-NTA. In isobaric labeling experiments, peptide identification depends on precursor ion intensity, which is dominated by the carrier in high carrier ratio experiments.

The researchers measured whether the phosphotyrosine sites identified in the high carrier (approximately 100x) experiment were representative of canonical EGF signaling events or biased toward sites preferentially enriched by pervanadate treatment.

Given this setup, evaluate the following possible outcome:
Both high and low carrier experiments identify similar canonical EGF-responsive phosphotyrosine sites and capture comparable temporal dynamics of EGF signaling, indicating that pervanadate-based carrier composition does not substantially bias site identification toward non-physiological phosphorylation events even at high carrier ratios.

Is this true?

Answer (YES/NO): NO